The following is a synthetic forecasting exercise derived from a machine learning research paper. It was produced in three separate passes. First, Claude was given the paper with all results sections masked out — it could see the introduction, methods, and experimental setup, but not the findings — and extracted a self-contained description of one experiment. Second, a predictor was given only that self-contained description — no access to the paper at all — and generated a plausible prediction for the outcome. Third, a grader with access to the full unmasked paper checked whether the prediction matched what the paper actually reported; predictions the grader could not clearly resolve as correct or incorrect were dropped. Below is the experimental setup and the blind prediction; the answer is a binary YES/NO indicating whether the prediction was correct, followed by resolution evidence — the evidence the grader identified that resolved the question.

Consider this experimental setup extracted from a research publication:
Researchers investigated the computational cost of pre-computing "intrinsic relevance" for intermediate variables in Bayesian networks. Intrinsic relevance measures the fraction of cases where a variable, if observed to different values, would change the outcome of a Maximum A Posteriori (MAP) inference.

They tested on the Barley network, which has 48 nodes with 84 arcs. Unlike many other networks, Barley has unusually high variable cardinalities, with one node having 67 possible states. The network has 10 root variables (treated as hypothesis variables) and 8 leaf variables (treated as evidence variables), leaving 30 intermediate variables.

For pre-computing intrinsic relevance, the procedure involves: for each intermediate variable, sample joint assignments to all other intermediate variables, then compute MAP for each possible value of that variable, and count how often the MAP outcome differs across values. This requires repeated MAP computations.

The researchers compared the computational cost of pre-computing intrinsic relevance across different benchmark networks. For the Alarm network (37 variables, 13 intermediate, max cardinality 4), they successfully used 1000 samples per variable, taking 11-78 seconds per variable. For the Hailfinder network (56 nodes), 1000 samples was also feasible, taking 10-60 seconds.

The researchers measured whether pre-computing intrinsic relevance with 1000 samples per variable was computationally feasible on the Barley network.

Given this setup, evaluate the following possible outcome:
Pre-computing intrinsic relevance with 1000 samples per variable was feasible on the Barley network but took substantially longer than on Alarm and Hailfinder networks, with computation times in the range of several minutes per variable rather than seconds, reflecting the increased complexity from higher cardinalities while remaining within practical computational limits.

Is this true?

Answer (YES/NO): NO